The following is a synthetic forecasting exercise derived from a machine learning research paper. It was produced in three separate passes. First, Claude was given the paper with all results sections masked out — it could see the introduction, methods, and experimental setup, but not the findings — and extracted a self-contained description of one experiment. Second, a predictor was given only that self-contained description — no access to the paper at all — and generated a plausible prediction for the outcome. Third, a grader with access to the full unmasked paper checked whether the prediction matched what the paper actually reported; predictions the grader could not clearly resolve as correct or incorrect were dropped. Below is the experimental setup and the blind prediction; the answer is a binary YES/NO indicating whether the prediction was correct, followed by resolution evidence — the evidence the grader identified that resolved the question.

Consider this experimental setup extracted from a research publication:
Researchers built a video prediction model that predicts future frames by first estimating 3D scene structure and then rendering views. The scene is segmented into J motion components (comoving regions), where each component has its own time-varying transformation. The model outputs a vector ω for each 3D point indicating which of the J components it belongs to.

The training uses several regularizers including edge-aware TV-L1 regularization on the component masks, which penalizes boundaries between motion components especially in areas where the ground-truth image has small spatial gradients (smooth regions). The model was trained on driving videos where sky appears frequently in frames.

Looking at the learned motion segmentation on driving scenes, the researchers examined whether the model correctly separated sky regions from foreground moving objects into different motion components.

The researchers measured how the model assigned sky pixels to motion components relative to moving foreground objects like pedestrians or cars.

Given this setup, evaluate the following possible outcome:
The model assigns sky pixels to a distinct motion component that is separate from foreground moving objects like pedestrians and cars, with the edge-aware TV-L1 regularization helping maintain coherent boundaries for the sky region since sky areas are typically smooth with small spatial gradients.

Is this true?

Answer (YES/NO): NO